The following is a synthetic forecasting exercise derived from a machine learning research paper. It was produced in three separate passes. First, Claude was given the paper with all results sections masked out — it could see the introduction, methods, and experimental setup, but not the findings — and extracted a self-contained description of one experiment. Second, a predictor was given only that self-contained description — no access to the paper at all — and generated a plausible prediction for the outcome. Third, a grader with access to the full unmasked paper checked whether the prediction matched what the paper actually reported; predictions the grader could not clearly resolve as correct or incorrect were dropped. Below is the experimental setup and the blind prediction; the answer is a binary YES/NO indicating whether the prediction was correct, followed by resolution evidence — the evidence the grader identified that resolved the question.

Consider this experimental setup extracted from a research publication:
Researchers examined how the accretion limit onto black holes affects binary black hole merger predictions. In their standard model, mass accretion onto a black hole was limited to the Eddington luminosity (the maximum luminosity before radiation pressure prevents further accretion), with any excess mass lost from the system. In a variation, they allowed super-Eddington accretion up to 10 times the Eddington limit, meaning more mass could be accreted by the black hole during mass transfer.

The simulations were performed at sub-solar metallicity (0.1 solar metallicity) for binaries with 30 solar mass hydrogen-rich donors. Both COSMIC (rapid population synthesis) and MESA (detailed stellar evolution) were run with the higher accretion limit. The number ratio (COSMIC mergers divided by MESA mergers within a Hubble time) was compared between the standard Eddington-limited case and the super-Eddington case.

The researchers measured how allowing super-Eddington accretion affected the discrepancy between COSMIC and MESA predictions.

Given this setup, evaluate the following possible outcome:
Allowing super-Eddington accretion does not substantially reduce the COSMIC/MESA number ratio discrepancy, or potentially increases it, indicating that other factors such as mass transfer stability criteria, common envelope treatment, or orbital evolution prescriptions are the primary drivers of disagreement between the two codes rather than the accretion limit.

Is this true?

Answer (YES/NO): YES